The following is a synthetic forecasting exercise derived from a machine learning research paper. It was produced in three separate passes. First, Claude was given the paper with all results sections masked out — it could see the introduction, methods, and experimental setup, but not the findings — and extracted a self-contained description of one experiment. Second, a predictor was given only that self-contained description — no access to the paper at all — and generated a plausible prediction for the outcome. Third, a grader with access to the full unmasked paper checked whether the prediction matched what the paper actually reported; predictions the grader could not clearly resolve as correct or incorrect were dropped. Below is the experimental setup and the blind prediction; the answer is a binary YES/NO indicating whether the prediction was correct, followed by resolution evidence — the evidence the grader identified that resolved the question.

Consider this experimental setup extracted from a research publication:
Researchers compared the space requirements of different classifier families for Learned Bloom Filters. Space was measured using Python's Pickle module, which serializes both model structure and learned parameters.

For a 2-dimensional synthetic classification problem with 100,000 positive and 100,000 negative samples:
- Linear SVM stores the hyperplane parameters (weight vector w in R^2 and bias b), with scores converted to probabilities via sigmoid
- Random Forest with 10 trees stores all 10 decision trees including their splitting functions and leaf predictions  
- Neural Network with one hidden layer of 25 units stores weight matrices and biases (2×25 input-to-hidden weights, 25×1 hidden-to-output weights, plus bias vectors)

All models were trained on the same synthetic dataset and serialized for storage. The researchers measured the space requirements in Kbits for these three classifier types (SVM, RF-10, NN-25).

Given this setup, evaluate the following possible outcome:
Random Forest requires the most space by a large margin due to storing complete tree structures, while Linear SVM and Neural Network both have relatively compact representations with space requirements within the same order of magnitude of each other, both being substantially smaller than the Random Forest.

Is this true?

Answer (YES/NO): YES